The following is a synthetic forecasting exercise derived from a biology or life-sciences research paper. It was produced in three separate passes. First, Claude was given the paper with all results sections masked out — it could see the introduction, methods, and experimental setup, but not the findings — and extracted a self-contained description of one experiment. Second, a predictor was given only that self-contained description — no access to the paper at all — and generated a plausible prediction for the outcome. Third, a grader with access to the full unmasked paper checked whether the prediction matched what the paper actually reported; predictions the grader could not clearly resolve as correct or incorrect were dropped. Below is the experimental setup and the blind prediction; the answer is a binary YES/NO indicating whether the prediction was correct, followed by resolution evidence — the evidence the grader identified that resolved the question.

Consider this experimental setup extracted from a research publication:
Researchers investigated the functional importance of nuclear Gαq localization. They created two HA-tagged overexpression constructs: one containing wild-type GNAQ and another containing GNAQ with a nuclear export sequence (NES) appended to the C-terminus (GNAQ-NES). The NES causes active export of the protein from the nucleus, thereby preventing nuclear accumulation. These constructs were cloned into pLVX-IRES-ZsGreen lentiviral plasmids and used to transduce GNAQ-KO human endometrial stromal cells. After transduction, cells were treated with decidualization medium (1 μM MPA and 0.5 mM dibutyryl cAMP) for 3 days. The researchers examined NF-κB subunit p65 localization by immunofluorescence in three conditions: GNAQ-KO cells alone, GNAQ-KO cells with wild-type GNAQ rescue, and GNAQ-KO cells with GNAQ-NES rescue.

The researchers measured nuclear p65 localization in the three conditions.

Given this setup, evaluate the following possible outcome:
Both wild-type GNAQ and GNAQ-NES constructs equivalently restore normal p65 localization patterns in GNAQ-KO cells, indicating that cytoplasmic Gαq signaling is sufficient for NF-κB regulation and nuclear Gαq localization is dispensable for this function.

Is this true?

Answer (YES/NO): YES